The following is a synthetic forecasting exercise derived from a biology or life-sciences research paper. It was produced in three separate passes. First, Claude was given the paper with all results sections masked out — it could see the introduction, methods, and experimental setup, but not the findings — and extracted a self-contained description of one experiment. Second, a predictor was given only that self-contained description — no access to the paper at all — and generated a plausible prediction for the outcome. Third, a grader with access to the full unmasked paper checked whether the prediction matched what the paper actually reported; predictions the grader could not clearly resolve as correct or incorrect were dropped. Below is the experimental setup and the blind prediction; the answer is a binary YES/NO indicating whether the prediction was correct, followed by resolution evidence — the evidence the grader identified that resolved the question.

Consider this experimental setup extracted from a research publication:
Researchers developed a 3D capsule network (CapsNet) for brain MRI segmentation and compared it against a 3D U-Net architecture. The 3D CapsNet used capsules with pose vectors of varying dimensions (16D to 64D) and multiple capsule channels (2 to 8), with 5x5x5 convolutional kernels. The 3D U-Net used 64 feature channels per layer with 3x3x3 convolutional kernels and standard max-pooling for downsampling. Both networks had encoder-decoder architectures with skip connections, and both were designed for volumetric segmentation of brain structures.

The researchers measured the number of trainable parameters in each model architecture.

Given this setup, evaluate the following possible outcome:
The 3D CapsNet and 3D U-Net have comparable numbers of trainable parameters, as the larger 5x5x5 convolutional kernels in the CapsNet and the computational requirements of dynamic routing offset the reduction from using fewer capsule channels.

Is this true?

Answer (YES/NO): NO